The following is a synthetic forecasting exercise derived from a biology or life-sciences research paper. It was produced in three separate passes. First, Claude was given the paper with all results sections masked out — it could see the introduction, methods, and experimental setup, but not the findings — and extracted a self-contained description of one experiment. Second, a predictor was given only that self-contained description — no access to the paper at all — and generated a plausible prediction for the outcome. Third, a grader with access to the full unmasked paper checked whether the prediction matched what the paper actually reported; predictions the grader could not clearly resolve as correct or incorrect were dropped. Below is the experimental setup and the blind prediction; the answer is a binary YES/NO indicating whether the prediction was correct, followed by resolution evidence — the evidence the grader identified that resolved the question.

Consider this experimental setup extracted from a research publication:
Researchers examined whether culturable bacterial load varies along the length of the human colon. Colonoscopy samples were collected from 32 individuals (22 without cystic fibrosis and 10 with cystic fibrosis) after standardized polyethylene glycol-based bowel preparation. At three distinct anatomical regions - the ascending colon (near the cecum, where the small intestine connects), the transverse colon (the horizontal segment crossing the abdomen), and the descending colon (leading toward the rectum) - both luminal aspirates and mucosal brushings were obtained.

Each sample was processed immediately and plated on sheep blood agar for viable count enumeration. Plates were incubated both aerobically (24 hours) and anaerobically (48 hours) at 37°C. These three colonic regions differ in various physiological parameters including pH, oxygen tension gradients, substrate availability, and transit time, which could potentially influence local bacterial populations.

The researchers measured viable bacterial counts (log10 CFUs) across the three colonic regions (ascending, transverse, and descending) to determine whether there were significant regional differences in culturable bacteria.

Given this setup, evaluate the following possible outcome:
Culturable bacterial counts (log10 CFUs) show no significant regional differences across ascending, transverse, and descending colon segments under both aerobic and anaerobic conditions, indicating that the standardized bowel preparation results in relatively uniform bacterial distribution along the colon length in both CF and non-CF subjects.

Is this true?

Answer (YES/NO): YES